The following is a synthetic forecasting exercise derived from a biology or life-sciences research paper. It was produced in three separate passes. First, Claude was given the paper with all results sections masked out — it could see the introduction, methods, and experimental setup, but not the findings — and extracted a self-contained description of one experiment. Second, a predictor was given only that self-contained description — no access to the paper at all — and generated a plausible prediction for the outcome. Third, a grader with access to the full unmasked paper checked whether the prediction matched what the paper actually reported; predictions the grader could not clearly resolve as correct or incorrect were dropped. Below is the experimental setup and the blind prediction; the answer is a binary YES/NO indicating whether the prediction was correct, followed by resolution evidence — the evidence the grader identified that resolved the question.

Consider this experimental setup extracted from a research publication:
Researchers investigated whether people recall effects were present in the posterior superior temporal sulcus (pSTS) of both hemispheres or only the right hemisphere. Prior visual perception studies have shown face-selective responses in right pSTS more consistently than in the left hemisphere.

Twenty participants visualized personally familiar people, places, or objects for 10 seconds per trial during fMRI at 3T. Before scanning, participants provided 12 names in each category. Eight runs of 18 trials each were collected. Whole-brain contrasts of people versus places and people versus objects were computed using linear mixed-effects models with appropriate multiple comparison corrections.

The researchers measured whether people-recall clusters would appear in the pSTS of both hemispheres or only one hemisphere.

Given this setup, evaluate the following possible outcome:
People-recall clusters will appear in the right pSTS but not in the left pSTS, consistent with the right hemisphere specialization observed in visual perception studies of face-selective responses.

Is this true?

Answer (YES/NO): YES